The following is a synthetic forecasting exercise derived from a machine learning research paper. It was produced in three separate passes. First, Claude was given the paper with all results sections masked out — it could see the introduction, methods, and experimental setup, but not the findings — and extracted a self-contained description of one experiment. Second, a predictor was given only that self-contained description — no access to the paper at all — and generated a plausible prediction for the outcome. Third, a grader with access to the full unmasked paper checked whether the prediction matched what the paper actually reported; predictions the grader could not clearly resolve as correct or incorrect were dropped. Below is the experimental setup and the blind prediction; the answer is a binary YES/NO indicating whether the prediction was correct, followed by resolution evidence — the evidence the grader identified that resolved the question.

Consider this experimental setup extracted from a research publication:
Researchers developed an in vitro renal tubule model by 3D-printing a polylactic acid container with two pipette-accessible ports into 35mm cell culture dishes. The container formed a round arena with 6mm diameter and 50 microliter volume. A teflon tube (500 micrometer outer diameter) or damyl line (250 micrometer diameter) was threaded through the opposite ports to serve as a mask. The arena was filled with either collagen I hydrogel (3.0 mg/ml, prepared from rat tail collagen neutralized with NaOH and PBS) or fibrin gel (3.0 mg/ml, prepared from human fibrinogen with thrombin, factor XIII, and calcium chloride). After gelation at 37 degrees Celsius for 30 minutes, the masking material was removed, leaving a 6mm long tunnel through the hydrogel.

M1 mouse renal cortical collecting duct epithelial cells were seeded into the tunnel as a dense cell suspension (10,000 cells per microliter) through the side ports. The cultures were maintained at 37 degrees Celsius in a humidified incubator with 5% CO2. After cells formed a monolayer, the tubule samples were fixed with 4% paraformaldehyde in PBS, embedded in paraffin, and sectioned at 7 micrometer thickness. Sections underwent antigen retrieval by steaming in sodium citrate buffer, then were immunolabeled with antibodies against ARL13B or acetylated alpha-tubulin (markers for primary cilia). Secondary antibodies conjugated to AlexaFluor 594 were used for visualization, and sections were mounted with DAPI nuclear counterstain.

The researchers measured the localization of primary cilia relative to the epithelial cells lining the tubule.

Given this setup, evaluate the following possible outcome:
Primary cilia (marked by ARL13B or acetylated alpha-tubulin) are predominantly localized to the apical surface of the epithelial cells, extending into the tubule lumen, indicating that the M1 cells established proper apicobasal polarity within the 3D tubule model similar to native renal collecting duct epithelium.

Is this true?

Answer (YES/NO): YES